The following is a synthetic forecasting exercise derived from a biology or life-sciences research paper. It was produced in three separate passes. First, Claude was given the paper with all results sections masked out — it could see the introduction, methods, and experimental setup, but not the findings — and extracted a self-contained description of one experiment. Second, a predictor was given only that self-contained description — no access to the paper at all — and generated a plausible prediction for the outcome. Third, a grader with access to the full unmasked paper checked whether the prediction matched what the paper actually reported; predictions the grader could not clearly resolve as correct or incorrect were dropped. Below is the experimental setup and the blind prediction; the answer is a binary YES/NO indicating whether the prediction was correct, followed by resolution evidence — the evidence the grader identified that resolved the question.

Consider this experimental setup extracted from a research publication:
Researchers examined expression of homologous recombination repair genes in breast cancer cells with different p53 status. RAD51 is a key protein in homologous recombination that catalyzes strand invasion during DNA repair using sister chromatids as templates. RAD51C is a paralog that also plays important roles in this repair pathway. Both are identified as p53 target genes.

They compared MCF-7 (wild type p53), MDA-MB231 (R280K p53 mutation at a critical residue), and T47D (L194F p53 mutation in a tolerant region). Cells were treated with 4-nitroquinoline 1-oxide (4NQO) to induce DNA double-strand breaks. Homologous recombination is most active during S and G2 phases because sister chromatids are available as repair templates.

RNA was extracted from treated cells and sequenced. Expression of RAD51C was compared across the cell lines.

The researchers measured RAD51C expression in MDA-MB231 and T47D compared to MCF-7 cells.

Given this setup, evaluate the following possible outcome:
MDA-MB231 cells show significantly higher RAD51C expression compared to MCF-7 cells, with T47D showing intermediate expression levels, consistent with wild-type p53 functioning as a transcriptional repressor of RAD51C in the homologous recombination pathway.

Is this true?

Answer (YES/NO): NO